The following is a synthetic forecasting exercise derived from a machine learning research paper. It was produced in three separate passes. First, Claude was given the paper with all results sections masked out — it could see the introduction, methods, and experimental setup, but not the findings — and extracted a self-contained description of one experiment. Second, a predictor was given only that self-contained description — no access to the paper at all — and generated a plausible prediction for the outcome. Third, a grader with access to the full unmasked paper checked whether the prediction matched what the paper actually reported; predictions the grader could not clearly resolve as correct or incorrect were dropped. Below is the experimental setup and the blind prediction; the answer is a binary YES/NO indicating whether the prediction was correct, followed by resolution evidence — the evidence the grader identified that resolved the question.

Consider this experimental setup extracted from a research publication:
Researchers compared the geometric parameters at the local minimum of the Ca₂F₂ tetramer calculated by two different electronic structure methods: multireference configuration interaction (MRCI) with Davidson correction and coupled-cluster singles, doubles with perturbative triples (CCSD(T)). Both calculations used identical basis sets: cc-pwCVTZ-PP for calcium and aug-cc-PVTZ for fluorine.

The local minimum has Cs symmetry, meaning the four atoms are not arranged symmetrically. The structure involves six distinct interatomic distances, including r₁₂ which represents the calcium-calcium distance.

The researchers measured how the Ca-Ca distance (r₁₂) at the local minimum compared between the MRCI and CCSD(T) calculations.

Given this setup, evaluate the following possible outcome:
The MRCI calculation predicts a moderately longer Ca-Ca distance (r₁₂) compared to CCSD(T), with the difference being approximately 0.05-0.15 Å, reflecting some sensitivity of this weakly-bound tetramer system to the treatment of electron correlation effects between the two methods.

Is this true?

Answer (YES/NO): NO